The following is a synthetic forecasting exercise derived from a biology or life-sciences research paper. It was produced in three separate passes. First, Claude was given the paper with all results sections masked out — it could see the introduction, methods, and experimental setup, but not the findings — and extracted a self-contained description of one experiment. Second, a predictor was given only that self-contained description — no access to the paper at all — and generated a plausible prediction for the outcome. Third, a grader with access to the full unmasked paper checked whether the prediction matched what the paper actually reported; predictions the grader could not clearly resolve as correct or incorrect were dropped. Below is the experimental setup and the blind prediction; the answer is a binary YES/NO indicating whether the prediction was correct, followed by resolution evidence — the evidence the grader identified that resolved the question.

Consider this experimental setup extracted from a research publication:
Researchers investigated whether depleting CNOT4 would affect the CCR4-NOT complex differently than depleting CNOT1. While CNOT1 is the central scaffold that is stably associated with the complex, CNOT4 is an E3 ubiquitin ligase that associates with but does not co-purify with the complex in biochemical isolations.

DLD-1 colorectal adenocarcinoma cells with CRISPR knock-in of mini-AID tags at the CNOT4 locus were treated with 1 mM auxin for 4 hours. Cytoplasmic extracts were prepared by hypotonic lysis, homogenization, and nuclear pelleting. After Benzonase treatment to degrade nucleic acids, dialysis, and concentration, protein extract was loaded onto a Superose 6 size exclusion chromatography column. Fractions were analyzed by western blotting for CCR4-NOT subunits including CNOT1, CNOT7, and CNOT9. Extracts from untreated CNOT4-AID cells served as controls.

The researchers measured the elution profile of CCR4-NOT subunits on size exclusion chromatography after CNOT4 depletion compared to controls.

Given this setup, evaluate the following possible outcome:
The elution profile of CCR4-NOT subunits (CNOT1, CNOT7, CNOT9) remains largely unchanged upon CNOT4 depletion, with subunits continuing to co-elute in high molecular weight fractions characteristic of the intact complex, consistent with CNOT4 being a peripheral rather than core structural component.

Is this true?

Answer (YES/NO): YES